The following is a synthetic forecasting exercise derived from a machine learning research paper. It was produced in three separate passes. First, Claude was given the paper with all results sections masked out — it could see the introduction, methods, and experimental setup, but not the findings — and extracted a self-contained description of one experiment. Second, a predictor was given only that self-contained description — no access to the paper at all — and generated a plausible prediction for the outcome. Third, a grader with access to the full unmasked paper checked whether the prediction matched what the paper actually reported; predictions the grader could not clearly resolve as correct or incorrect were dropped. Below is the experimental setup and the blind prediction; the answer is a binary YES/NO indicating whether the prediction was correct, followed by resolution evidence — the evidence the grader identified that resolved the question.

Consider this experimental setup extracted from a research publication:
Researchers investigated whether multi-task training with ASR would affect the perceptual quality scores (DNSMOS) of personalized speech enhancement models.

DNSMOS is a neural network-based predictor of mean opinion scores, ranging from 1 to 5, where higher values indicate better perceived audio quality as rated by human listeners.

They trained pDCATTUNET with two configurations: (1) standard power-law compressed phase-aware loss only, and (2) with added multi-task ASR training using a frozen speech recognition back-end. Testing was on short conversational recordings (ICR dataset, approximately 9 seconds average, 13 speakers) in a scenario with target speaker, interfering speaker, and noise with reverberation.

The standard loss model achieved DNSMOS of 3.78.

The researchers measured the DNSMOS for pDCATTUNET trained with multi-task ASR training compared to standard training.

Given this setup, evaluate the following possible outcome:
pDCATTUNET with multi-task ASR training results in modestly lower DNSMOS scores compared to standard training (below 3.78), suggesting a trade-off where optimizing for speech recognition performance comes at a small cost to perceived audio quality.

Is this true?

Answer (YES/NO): YES